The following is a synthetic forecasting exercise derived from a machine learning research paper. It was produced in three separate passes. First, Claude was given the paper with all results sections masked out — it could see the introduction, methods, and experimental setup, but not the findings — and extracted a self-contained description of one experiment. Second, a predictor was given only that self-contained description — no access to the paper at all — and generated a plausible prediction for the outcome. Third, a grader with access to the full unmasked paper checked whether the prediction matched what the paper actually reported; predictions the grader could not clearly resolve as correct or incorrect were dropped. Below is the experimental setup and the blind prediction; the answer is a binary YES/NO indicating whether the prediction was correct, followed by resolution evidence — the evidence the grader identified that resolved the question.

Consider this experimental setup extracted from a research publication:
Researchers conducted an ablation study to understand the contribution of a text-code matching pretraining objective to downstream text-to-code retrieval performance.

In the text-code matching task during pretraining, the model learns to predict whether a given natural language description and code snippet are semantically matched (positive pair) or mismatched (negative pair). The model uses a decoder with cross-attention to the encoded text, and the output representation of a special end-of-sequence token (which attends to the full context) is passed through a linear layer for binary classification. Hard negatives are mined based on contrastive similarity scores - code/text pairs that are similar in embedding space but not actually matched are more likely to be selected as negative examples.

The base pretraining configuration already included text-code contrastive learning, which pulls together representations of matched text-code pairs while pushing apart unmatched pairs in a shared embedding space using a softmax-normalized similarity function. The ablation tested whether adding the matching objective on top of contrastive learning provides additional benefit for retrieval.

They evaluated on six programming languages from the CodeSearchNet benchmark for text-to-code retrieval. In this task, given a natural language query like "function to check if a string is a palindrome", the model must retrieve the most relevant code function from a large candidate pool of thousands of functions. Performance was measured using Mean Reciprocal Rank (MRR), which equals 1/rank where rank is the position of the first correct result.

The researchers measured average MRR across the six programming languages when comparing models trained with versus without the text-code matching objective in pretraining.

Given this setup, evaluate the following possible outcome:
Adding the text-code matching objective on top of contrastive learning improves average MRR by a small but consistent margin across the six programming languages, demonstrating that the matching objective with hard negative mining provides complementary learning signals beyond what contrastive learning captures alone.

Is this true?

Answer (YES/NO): NO